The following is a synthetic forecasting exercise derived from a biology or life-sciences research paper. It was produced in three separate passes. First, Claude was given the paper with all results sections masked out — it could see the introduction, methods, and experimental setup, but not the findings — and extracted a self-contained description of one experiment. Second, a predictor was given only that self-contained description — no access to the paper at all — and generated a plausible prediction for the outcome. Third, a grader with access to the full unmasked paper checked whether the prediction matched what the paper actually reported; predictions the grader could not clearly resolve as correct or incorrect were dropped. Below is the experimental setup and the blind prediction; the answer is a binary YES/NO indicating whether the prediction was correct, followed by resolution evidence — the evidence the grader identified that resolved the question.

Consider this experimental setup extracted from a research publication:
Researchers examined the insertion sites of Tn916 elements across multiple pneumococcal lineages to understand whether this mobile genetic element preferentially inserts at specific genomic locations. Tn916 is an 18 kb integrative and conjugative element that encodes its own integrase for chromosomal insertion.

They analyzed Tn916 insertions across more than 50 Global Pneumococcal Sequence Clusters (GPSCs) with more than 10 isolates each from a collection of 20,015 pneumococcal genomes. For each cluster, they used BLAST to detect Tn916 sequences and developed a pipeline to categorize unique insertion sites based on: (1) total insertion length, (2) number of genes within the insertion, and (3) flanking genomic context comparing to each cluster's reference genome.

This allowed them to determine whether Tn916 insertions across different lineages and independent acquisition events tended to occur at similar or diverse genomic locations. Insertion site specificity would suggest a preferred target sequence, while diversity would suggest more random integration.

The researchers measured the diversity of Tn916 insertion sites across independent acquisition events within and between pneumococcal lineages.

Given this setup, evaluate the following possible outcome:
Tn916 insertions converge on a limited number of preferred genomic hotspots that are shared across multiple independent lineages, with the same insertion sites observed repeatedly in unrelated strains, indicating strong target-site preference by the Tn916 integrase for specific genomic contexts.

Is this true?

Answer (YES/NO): NO